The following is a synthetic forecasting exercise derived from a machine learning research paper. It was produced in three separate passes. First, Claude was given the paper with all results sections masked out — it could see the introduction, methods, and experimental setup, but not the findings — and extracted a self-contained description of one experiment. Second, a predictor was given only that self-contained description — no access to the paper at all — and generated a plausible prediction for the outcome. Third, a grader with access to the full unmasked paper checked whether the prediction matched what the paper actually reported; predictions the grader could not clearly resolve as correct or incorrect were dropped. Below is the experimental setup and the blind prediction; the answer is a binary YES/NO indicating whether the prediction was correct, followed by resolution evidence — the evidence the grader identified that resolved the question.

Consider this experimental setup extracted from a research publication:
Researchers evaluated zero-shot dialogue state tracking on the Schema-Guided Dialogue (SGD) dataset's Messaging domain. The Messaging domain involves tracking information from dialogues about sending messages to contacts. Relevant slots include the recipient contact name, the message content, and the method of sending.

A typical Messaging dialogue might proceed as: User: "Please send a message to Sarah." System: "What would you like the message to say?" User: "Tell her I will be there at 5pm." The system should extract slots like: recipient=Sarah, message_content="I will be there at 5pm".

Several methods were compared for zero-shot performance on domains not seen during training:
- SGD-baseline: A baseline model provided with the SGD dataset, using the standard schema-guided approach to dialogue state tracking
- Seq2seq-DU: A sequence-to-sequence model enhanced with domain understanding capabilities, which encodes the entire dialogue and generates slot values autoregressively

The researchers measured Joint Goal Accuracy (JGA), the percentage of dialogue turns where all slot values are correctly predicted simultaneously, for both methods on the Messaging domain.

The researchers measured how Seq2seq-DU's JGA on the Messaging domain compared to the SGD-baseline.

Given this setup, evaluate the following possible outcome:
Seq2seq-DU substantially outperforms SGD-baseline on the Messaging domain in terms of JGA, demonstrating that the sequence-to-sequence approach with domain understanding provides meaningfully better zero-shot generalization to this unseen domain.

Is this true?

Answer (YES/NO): NO